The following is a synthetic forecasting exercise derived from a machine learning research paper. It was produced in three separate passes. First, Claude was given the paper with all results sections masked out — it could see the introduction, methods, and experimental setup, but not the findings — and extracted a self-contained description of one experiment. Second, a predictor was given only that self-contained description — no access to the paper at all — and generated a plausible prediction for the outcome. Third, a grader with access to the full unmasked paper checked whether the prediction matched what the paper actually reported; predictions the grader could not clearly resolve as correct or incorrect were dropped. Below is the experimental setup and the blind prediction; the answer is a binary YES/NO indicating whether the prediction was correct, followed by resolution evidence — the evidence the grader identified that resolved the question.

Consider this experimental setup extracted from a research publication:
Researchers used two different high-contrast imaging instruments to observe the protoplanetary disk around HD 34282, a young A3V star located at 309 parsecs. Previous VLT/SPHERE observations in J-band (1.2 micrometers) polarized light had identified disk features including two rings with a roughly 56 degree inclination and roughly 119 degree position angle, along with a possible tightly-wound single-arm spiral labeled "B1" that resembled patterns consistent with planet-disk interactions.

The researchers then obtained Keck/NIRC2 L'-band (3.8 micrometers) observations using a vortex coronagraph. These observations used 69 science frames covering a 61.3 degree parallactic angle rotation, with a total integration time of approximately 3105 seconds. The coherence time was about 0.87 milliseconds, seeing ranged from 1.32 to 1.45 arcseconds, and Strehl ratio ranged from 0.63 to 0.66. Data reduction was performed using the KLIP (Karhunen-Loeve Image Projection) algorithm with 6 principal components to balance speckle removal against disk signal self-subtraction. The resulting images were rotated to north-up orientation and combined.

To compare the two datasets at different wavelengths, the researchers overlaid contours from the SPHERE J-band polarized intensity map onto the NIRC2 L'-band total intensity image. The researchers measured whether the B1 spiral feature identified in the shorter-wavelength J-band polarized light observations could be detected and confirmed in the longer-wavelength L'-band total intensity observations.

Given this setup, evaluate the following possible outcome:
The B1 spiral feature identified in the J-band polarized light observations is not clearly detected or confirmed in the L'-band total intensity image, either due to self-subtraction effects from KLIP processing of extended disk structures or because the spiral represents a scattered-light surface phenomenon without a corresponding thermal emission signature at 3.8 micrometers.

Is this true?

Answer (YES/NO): NO